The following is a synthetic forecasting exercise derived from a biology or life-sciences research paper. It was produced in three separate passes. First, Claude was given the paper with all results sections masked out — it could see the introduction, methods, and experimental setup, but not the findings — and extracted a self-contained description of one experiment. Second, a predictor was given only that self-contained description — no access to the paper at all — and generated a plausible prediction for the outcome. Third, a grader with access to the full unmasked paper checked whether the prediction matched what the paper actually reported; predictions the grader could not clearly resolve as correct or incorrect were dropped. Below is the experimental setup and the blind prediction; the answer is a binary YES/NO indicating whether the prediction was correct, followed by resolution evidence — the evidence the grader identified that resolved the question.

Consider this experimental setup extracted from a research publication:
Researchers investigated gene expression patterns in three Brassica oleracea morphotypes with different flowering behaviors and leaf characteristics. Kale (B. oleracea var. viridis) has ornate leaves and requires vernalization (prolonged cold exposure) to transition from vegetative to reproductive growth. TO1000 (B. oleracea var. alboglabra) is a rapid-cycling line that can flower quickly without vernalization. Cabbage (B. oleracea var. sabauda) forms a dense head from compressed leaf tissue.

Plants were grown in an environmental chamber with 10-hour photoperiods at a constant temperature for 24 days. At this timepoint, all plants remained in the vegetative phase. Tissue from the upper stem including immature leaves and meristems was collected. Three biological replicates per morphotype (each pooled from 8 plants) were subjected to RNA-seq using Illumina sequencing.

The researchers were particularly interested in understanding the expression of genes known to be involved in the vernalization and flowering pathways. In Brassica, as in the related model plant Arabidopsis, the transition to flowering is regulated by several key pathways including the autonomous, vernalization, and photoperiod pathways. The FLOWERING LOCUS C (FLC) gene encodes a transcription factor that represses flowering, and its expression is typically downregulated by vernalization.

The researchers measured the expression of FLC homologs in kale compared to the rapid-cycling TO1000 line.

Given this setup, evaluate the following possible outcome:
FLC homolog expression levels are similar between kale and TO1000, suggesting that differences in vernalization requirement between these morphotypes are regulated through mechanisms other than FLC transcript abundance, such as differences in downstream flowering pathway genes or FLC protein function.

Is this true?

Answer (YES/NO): NO